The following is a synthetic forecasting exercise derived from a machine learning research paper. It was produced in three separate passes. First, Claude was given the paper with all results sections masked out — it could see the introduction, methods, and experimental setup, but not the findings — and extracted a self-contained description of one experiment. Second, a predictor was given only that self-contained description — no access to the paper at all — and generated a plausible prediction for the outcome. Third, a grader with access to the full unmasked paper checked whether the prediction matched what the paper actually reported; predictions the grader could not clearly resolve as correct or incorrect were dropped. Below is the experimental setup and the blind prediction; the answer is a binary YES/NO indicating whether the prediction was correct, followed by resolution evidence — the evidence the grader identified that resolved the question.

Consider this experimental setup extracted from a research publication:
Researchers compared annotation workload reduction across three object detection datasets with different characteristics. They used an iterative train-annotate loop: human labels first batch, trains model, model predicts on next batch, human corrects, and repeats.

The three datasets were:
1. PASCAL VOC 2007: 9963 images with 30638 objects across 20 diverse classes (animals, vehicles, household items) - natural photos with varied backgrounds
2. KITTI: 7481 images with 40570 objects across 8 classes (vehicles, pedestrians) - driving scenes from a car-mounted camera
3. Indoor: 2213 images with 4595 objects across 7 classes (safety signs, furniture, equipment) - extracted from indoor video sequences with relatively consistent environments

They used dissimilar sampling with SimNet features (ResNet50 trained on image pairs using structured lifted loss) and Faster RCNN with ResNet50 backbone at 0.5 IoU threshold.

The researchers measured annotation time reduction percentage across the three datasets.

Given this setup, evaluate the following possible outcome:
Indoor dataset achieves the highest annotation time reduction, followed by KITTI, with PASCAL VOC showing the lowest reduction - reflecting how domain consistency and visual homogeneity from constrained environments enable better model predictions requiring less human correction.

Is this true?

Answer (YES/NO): NO